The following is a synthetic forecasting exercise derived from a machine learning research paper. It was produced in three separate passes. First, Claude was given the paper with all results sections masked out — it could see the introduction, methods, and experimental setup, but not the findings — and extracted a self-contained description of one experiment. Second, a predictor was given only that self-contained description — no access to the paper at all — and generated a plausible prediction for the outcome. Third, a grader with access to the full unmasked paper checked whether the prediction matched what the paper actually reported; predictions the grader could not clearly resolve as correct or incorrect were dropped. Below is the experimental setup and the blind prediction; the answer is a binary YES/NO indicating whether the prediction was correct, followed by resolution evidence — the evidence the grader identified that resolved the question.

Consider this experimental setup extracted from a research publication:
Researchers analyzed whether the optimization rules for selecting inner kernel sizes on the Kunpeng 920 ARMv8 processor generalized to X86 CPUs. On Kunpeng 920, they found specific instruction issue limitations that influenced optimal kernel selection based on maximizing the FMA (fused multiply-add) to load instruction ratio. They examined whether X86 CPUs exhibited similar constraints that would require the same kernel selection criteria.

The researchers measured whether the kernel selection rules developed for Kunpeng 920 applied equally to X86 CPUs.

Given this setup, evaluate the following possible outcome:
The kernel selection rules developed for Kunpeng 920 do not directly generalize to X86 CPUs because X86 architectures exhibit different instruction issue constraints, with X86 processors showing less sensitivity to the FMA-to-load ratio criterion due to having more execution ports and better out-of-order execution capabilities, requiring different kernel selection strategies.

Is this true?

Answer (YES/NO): YES